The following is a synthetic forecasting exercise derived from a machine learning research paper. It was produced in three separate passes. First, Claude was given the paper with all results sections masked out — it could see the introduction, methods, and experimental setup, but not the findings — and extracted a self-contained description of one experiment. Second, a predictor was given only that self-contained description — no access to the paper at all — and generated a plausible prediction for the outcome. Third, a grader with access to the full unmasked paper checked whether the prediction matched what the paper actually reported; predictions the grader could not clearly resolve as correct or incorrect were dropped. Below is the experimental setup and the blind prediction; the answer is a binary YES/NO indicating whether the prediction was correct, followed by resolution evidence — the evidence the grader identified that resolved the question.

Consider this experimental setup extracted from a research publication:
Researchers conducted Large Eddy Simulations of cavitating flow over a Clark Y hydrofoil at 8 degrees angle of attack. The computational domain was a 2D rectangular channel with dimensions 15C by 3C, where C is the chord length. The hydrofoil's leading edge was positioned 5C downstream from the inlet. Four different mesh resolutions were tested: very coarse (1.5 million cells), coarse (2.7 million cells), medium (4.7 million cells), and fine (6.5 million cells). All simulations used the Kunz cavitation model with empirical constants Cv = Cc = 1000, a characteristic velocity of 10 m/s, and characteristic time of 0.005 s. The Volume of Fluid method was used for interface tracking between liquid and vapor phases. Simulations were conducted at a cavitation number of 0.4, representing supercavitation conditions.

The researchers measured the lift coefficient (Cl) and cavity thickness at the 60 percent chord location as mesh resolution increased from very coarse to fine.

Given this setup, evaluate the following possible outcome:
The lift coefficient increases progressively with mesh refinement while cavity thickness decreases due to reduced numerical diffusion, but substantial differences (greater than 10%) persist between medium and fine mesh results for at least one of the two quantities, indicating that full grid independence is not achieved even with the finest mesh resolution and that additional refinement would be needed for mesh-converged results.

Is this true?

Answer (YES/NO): NO